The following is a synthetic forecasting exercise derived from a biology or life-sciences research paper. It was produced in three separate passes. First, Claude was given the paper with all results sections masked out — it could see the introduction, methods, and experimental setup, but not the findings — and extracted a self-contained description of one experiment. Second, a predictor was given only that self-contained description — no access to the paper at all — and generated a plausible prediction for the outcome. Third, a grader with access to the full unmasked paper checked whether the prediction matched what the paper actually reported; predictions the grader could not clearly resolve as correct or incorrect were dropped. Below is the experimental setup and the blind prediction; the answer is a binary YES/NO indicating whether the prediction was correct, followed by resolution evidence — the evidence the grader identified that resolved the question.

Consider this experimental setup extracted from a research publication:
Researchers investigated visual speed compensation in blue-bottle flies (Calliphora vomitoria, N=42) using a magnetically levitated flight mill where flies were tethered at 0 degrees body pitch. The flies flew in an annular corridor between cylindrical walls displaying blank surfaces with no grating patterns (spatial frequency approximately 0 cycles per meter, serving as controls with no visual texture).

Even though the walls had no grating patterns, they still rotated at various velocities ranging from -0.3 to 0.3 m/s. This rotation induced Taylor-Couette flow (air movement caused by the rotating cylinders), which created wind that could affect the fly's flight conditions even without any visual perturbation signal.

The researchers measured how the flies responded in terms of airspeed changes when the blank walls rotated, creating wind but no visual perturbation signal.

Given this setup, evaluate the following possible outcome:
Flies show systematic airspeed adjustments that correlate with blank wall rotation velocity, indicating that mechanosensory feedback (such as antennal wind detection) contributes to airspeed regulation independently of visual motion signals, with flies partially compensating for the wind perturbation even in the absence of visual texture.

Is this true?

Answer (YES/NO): NO